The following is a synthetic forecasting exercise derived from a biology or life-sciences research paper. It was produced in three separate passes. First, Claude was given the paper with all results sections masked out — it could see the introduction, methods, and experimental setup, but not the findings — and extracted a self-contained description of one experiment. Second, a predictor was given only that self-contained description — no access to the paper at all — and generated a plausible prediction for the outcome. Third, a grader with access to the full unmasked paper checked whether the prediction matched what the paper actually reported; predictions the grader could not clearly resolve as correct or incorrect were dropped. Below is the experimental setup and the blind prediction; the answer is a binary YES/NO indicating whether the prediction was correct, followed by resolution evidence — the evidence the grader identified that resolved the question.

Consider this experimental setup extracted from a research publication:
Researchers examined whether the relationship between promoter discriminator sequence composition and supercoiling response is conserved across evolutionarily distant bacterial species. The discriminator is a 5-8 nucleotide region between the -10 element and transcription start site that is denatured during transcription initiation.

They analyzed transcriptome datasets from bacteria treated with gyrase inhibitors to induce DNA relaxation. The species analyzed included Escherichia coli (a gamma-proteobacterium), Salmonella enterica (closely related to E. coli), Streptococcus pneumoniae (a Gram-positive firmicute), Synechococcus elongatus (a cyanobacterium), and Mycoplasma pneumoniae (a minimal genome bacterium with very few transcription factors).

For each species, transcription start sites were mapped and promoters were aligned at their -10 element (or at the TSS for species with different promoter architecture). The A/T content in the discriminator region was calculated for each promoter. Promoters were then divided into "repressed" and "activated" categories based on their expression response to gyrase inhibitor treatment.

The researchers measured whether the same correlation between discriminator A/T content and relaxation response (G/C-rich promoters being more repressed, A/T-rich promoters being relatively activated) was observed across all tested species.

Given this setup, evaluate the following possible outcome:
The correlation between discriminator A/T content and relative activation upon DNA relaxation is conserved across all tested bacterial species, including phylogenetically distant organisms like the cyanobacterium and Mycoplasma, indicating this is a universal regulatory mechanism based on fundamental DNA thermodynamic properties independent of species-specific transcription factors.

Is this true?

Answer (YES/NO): YES